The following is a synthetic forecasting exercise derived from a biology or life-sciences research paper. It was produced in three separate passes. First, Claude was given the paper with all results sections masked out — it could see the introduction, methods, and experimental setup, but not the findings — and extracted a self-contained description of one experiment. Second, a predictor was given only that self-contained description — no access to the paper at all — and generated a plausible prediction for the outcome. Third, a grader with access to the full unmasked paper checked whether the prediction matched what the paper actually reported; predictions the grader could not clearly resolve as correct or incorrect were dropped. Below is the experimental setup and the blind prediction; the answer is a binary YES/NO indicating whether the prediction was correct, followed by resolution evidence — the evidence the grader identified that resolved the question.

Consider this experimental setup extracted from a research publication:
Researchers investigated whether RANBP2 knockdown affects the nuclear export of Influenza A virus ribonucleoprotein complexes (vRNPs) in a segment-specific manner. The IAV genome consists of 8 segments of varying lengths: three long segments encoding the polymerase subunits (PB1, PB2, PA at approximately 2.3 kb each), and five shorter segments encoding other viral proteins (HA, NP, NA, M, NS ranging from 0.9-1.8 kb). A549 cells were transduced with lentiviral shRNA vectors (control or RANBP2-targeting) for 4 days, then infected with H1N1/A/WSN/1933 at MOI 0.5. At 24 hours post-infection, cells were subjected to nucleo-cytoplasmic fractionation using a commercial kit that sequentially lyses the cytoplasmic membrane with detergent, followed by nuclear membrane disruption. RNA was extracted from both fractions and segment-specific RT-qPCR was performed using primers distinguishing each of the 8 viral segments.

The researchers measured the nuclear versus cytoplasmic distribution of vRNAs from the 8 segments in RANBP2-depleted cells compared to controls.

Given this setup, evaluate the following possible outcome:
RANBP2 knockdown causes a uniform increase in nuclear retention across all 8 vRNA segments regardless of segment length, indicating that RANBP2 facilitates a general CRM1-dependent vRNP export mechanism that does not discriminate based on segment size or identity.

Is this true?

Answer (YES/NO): NO